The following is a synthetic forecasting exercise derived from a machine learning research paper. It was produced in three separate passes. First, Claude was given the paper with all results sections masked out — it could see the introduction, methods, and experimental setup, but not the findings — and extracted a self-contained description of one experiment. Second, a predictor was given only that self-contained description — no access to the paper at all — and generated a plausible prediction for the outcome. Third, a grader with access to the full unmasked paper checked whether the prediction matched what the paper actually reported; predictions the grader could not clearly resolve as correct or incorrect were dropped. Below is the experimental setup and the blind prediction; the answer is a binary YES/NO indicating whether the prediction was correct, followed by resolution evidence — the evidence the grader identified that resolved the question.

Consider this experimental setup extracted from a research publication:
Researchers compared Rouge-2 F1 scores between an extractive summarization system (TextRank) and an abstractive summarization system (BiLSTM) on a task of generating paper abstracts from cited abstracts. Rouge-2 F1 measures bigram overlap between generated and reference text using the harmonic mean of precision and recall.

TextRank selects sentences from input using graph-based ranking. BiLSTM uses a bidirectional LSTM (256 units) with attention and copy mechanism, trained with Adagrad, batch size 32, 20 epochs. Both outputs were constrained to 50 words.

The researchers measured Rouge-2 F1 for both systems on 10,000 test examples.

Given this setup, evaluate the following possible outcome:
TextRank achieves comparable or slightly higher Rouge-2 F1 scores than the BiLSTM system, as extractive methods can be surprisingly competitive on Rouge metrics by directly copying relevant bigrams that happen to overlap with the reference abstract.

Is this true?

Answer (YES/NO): NO